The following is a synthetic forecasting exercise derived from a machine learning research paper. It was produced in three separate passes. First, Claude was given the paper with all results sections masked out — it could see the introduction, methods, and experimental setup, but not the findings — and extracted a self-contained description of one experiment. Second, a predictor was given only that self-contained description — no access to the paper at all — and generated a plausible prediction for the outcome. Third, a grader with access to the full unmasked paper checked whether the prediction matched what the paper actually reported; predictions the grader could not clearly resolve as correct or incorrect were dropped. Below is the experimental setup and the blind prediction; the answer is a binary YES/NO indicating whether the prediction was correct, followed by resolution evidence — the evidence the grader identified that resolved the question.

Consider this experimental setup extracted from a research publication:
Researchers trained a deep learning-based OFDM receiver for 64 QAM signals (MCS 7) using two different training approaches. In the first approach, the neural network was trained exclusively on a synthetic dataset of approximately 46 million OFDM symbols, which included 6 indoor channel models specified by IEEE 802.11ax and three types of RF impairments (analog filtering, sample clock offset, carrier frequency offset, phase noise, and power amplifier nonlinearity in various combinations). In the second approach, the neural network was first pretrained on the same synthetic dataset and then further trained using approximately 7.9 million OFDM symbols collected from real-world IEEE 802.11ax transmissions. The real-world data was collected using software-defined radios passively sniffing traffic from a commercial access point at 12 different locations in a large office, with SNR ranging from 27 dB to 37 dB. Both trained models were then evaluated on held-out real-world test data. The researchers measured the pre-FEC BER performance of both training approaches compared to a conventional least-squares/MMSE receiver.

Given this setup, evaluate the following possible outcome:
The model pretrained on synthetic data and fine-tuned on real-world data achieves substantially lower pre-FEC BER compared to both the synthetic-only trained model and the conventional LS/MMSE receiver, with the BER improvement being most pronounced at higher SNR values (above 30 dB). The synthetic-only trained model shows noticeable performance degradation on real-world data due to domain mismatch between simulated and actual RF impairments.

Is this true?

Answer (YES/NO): NO